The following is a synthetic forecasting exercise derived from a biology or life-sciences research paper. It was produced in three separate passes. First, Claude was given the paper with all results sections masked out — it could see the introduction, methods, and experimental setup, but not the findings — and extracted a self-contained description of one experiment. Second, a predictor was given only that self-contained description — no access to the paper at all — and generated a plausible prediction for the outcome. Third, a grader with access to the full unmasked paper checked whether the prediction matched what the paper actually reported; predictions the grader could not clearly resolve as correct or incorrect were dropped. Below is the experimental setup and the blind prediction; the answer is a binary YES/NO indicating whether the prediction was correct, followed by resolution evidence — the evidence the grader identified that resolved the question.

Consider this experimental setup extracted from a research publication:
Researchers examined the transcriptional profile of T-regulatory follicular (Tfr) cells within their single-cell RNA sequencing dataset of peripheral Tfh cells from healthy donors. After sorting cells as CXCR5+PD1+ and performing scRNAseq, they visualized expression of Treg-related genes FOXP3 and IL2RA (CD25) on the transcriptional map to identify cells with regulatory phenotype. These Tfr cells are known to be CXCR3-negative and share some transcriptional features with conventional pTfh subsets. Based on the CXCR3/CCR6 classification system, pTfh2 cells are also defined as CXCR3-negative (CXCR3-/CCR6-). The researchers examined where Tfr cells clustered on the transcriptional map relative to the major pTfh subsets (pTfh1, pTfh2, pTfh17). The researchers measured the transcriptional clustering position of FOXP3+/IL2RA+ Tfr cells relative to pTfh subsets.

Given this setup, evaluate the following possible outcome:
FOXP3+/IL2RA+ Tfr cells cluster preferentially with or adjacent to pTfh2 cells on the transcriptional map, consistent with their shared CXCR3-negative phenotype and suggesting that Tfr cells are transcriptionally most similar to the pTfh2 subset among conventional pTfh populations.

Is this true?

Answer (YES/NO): YES